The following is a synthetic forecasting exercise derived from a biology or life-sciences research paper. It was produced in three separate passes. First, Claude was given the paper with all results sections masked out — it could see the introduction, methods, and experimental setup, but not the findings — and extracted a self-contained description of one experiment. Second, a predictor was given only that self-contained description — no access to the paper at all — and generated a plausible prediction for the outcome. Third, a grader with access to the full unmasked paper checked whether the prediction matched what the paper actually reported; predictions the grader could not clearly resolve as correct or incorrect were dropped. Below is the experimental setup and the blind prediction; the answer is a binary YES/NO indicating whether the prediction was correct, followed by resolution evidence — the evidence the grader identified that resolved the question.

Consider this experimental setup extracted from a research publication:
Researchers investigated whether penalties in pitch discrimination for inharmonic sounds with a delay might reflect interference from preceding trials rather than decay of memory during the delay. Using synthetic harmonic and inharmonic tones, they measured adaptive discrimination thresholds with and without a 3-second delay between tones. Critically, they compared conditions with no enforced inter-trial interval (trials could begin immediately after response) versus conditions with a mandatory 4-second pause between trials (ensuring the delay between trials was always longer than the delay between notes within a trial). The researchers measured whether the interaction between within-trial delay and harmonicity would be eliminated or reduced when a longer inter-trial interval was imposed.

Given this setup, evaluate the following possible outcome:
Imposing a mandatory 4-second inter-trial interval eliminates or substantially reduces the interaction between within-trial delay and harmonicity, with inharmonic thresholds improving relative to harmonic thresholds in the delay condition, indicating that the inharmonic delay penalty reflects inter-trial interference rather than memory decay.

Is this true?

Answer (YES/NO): NO